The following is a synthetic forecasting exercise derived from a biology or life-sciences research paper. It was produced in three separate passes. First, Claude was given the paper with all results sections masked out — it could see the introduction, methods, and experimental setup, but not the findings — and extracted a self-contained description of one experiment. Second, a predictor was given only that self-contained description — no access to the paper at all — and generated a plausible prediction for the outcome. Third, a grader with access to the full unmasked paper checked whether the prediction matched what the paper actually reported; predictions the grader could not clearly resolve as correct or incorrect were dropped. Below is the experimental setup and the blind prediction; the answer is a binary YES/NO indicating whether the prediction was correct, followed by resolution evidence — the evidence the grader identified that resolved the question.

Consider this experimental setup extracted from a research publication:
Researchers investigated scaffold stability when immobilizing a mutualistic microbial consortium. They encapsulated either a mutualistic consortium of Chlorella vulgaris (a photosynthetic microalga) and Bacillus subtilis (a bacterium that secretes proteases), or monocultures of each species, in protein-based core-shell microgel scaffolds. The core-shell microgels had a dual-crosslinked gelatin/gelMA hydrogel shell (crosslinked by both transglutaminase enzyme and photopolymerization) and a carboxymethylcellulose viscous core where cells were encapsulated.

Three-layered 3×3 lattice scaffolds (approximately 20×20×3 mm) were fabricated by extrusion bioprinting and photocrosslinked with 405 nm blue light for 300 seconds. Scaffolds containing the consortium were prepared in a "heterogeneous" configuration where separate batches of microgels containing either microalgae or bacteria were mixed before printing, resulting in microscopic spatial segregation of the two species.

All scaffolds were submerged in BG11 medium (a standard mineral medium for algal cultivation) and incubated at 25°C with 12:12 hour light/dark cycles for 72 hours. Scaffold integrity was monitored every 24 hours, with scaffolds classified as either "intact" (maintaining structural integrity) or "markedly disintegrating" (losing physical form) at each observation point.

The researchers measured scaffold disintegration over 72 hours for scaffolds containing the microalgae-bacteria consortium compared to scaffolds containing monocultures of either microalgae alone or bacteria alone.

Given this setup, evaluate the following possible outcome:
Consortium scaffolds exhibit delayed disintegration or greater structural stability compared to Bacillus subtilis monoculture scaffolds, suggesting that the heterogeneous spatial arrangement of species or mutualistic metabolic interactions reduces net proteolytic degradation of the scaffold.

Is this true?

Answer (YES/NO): NO